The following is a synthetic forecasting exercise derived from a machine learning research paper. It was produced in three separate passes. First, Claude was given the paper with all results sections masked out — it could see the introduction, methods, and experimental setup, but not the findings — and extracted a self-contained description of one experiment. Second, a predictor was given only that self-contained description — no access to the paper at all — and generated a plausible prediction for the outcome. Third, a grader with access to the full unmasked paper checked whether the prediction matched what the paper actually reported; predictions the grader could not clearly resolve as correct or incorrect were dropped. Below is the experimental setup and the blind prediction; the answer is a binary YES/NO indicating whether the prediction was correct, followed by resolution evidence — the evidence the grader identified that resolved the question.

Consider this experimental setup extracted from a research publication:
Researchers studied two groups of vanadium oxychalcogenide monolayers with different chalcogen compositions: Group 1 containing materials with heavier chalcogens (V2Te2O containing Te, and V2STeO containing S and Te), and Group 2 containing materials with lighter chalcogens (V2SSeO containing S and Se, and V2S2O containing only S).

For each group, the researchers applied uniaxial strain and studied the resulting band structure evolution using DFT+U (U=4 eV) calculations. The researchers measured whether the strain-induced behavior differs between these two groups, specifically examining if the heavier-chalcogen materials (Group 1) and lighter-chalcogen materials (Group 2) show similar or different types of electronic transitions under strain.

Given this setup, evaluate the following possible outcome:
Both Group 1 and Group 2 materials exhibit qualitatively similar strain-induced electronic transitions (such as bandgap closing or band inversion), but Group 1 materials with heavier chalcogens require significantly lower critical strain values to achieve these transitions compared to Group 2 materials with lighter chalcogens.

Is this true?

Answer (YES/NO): NO